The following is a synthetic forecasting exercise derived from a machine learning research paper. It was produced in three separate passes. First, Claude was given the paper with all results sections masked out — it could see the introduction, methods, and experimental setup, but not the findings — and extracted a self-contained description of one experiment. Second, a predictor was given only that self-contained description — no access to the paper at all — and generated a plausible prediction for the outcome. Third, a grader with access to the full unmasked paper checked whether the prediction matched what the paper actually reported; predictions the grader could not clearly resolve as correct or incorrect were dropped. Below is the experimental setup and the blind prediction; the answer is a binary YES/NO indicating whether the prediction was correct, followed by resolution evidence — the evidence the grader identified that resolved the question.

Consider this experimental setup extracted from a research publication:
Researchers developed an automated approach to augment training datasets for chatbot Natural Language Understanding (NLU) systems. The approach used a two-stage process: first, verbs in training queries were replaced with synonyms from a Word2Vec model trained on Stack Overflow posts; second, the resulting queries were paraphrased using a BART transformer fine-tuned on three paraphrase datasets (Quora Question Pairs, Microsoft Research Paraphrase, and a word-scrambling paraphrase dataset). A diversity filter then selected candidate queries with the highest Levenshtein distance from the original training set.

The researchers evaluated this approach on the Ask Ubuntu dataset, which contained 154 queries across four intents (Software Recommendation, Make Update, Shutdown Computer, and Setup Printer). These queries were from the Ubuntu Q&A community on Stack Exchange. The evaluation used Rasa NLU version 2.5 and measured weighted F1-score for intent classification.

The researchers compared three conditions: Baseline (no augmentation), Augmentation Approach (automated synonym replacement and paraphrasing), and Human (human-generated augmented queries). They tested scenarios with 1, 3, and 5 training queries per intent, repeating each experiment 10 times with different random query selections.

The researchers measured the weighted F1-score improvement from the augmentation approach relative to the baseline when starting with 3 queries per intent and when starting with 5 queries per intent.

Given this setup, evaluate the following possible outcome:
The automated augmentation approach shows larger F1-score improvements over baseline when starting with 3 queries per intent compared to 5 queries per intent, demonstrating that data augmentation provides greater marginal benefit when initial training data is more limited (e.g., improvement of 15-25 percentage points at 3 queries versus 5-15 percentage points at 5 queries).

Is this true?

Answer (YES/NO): NO